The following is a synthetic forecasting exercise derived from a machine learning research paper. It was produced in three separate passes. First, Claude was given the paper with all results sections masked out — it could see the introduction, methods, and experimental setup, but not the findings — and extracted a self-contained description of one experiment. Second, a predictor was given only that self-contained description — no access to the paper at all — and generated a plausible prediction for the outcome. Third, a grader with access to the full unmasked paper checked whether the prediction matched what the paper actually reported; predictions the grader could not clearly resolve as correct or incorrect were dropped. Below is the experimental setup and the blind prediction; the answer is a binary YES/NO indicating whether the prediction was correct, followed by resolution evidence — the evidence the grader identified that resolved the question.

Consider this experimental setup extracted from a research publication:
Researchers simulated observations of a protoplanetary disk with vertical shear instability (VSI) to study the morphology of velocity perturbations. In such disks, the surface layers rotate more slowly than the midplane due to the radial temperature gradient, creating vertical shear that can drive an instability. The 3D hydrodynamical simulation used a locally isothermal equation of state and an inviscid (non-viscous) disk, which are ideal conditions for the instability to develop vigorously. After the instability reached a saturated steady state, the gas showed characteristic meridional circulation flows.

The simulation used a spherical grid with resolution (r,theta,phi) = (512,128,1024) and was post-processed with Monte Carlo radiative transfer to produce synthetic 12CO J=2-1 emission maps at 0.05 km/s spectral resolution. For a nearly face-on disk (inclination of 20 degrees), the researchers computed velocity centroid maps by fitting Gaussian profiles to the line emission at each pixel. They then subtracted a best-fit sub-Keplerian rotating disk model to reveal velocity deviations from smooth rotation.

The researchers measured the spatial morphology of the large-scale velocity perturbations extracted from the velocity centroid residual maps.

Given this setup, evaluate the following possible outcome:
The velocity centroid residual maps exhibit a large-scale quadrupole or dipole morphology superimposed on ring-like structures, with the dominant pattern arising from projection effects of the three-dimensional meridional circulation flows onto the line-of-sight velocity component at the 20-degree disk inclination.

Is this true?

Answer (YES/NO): NO